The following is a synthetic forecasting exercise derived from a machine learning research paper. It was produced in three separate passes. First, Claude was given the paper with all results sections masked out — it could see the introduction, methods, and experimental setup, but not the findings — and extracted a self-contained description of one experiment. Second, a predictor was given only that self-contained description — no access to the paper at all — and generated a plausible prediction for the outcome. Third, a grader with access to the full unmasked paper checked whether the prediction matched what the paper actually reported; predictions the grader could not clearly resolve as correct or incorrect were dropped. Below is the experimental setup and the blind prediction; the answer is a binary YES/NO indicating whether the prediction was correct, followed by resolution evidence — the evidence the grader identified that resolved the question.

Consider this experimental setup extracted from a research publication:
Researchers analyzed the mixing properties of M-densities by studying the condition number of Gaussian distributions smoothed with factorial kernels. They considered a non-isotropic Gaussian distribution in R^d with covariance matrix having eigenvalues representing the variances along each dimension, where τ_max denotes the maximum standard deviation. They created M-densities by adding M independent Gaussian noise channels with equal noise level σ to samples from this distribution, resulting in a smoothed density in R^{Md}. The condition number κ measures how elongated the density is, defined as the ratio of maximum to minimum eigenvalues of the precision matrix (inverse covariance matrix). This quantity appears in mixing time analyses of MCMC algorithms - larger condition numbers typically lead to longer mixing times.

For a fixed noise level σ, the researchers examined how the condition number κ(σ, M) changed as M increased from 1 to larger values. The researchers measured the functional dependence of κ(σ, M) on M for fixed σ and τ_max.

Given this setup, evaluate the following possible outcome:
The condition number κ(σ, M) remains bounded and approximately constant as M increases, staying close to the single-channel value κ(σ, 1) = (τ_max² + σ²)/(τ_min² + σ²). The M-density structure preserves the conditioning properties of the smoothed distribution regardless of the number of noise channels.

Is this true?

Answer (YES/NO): NO